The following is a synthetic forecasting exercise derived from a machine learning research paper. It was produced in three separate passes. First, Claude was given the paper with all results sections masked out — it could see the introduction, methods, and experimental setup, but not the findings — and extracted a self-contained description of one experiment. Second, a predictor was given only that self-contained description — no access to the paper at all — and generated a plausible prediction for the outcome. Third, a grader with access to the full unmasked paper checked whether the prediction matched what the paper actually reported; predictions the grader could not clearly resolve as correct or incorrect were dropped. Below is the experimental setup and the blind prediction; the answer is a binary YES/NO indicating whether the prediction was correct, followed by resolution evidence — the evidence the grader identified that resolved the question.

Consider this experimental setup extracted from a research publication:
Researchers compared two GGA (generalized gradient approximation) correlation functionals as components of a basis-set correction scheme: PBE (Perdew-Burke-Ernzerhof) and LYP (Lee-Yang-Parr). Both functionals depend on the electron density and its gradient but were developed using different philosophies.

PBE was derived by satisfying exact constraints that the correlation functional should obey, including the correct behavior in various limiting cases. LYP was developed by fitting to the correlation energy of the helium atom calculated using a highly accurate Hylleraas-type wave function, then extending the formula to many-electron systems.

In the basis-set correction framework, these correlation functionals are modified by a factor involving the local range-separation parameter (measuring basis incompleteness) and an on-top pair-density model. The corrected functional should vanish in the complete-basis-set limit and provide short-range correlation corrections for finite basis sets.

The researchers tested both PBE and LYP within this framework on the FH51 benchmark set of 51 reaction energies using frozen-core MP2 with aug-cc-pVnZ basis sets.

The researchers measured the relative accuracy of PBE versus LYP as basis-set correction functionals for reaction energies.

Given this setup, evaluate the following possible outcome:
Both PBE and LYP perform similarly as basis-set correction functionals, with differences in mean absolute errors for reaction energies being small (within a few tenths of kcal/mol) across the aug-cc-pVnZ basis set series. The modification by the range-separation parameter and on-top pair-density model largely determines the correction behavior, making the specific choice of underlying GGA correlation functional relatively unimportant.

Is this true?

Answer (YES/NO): NO